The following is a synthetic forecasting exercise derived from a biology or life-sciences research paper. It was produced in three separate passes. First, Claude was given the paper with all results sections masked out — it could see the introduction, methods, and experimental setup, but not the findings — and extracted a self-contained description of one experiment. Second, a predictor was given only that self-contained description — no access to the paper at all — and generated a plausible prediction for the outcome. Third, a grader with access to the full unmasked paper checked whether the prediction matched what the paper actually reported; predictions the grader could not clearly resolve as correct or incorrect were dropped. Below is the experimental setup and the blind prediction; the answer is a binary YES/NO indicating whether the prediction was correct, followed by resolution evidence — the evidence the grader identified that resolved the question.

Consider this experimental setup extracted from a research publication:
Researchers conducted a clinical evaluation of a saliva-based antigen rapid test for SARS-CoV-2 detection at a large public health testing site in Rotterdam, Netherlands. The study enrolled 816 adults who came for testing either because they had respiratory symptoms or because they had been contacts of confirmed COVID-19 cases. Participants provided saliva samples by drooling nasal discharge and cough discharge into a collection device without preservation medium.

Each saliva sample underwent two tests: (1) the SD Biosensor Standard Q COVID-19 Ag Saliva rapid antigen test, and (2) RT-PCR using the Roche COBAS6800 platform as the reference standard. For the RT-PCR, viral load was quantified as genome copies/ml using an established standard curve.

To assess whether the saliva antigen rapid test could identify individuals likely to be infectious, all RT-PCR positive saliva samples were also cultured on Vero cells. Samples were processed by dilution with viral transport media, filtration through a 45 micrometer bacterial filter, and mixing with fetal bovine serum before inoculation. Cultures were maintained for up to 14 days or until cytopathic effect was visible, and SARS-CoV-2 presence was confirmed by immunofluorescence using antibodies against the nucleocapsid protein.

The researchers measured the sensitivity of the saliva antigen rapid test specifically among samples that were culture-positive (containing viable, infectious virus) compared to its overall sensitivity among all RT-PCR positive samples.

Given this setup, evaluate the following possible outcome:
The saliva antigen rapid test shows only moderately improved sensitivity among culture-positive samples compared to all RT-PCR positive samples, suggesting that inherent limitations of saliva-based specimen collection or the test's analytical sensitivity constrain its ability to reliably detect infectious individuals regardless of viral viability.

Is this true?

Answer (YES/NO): NO